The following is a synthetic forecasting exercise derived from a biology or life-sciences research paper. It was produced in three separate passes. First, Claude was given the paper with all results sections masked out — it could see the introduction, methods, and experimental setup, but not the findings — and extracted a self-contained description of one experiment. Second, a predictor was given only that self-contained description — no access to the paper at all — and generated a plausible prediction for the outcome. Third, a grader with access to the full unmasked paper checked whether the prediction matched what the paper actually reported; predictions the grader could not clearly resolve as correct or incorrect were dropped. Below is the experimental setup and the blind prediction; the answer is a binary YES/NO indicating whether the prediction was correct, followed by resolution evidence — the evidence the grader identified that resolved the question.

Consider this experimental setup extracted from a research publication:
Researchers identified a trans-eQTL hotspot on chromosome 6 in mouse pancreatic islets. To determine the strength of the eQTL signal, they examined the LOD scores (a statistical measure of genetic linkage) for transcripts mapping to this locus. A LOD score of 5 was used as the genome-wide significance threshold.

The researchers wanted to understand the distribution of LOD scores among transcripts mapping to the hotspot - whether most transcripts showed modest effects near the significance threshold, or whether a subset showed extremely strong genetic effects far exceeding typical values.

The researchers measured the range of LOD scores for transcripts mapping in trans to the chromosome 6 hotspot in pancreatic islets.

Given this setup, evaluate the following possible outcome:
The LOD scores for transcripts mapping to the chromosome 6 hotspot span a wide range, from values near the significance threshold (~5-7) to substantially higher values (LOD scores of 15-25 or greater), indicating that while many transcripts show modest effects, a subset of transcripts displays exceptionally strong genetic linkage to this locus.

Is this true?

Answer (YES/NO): YES